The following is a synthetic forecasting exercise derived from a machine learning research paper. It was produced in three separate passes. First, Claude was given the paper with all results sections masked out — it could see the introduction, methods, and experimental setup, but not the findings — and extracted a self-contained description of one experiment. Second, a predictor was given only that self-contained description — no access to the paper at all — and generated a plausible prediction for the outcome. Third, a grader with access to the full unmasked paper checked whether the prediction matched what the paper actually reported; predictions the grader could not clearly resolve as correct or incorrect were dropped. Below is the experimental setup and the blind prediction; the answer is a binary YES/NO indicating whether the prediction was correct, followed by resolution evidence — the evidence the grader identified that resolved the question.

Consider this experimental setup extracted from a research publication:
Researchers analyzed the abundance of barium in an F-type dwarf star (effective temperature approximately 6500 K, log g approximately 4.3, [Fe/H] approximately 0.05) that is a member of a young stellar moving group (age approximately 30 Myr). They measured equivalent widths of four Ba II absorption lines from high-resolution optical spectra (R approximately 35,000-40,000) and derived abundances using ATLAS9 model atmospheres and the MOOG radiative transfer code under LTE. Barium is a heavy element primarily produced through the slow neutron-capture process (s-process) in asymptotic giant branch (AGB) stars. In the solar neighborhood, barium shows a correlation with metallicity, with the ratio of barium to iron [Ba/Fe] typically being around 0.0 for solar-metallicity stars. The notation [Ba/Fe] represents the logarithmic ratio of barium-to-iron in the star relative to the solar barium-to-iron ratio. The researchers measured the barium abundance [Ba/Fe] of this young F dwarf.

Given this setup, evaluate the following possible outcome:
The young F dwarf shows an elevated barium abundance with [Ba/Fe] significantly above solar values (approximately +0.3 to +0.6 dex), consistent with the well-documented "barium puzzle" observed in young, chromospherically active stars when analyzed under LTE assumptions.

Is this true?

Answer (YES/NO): YES